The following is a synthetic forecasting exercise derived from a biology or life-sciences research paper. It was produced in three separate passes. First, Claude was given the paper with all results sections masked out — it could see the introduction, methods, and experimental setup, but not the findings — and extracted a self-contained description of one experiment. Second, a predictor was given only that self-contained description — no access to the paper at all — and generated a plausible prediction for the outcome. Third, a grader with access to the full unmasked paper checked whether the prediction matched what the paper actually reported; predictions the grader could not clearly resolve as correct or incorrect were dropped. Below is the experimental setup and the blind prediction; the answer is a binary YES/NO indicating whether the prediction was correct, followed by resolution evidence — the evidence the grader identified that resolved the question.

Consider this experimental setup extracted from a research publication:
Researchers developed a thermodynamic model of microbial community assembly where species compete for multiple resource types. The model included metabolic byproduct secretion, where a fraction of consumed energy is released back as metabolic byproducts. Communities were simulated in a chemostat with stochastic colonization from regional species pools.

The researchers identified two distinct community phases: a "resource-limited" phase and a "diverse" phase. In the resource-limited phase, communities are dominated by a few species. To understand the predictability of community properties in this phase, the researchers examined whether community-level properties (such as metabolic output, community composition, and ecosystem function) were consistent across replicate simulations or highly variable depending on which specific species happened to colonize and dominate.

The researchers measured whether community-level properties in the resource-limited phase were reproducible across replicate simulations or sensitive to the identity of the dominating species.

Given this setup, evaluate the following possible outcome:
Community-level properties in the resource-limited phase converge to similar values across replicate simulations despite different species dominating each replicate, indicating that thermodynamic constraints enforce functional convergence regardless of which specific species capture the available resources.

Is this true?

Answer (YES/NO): NO